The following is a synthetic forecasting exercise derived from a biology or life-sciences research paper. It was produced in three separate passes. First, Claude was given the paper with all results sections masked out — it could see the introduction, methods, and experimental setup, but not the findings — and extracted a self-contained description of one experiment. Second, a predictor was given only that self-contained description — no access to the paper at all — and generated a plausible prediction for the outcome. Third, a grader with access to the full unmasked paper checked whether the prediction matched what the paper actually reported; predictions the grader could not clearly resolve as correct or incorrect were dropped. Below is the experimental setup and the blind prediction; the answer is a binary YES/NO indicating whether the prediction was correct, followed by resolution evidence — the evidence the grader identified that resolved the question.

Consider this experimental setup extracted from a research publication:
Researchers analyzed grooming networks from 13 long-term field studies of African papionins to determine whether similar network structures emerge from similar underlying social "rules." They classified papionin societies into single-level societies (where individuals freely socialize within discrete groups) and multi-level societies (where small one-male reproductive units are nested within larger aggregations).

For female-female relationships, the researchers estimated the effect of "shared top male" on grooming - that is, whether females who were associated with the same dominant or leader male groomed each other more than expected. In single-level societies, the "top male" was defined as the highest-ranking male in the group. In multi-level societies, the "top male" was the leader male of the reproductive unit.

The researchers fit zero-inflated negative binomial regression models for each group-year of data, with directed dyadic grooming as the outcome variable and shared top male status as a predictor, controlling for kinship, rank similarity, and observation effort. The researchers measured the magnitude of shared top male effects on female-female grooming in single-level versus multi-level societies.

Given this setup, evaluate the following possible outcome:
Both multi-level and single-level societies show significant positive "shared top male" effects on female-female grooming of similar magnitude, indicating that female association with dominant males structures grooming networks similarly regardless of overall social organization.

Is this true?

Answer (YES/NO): NO